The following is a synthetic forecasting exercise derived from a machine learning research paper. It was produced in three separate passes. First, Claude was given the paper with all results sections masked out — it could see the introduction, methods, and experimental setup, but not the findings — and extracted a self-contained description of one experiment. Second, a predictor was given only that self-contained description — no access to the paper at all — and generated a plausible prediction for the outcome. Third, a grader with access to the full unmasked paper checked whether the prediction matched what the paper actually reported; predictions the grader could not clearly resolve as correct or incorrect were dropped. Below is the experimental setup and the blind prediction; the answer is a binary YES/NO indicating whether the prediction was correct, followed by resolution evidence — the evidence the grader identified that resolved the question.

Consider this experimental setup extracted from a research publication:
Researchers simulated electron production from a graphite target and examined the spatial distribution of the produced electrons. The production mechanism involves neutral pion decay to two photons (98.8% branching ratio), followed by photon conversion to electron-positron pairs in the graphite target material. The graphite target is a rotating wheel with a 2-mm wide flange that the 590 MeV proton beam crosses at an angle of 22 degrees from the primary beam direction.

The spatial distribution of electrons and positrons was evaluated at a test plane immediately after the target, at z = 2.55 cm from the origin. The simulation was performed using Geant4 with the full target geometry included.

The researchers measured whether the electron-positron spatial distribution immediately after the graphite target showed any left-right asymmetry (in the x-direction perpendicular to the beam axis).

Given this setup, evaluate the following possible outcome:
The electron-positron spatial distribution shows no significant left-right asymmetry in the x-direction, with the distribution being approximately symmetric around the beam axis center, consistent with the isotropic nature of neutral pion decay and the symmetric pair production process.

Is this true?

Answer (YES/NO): NO